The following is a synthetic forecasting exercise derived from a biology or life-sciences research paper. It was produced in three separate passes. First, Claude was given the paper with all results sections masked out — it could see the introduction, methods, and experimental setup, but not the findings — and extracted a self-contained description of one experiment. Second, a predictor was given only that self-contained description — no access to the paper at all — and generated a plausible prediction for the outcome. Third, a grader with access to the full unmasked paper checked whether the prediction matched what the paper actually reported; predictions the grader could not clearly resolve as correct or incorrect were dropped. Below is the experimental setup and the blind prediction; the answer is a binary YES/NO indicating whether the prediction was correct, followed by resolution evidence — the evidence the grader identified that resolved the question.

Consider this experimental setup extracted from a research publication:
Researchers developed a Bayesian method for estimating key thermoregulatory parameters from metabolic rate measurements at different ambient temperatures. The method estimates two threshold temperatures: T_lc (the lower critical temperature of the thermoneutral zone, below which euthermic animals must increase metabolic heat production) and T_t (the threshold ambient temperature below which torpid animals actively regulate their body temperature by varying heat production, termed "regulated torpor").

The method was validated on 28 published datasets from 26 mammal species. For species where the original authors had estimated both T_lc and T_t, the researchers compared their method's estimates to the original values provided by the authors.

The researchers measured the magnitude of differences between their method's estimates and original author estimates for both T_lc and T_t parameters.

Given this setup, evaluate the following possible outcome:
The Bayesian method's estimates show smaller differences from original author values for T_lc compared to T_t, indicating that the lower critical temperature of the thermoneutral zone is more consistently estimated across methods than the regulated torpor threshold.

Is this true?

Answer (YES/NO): NO